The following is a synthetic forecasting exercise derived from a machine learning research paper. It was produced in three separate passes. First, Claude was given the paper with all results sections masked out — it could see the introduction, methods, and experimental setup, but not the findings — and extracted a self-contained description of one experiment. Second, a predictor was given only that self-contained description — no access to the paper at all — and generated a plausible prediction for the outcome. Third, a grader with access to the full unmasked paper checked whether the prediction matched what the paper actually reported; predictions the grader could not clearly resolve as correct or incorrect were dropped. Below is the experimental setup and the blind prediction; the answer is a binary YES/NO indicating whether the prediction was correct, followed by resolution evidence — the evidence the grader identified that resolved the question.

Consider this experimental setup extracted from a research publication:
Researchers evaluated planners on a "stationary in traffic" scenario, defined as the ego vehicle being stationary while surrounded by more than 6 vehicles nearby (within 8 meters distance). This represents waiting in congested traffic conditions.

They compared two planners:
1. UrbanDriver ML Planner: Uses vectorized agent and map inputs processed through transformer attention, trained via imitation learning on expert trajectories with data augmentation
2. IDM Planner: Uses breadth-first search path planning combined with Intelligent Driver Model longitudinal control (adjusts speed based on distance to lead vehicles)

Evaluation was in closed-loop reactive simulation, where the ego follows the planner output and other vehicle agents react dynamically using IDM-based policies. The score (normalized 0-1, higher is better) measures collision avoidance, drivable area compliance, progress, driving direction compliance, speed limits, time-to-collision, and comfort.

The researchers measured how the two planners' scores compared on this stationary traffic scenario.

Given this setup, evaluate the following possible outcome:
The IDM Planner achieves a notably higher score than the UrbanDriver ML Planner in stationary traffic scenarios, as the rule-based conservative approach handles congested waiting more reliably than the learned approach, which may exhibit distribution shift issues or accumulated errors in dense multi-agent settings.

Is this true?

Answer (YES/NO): NO